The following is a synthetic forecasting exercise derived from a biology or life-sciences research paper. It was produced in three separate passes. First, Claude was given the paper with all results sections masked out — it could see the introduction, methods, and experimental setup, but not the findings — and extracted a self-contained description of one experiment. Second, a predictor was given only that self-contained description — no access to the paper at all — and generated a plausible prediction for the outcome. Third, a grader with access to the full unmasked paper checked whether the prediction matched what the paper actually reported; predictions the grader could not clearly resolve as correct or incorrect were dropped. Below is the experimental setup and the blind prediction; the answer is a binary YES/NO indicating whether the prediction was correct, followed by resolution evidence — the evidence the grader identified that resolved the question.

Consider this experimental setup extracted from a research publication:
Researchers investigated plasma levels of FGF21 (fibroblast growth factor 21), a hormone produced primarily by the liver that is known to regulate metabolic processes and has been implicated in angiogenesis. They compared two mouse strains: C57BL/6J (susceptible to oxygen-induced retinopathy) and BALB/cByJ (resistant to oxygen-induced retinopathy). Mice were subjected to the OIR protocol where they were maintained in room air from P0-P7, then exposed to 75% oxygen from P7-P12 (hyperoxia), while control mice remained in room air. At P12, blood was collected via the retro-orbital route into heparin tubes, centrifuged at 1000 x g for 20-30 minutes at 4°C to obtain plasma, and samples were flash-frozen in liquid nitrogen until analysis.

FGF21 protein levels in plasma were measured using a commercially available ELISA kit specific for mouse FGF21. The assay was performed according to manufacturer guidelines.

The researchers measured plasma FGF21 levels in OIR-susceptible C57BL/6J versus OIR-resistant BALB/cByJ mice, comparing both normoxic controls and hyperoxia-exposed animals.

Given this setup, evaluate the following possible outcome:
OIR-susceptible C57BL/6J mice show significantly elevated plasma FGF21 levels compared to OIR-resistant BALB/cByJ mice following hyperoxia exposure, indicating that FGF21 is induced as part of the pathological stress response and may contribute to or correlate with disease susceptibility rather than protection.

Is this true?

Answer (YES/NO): NO